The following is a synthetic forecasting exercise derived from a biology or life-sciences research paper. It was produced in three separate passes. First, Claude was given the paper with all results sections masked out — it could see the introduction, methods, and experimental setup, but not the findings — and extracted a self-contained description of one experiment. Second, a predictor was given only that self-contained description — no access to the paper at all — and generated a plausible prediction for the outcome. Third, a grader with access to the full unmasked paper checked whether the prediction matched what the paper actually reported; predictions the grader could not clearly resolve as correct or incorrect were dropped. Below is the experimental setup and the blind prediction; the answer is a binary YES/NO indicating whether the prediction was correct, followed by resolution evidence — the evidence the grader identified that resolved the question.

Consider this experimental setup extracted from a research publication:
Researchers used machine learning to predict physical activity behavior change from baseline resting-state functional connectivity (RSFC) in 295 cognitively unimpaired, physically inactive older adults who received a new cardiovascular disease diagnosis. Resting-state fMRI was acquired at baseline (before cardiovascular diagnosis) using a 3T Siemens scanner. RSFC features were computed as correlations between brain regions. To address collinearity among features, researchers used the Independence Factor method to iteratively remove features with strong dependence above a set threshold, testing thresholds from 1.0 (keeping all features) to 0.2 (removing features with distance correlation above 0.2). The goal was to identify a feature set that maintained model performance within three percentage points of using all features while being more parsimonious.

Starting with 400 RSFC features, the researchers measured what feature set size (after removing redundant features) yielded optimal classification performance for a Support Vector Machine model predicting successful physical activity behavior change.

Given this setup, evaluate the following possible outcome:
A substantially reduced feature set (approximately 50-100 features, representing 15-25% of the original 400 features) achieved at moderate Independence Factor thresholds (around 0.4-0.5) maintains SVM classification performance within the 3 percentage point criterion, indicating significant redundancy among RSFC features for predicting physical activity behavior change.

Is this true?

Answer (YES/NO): NO